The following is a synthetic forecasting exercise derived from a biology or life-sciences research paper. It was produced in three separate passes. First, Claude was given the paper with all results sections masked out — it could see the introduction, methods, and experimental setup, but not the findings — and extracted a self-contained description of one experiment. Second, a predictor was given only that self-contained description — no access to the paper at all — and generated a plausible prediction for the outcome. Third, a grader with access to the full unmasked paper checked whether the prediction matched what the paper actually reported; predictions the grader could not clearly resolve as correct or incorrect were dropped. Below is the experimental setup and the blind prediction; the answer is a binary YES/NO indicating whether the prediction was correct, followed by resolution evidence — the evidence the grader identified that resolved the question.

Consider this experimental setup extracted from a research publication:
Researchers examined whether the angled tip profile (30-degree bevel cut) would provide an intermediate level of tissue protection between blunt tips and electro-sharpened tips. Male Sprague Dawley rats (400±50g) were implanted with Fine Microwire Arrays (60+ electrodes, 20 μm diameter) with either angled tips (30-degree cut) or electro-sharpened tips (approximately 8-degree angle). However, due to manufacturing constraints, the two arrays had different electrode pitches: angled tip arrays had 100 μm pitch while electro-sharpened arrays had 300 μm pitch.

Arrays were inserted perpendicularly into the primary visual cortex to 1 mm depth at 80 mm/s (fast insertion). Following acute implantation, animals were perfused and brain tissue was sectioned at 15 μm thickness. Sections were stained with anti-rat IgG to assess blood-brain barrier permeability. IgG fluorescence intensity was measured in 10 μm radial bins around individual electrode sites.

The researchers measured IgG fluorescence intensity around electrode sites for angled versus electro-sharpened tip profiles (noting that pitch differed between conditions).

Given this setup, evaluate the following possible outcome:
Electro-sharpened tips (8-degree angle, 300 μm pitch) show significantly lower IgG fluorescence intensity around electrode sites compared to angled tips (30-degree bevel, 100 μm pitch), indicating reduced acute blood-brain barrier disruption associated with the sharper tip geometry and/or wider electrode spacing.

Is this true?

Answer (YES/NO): NO